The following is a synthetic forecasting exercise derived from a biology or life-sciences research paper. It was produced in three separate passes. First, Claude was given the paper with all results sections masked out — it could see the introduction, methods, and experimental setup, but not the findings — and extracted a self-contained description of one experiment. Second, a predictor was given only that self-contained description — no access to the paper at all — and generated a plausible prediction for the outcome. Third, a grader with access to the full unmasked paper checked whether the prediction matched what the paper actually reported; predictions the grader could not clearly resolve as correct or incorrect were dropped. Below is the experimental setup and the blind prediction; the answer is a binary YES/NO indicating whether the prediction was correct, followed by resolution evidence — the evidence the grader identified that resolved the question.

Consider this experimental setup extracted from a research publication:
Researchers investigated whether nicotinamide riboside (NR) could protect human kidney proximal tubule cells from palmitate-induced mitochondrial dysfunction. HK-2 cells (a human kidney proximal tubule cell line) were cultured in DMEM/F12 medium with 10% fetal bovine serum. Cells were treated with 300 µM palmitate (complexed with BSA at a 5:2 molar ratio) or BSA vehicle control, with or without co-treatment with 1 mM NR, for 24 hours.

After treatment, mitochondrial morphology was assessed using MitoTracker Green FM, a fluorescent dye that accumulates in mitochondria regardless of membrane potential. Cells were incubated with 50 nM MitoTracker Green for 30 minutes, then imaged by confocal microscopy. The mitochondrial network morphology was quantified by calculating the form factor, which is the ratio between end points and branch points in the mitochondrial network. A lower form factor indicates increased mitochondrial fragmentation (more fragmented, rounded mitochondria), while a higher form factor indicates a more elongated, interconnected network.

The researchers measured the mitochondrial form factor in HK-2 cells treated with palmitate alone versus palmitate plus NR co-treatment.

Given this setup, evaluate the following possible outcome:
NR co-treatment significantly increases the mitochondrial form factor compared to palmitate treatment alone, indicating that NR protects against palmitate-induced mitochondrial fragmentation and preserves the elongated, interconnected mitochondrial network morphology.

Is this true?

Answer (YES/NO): NO